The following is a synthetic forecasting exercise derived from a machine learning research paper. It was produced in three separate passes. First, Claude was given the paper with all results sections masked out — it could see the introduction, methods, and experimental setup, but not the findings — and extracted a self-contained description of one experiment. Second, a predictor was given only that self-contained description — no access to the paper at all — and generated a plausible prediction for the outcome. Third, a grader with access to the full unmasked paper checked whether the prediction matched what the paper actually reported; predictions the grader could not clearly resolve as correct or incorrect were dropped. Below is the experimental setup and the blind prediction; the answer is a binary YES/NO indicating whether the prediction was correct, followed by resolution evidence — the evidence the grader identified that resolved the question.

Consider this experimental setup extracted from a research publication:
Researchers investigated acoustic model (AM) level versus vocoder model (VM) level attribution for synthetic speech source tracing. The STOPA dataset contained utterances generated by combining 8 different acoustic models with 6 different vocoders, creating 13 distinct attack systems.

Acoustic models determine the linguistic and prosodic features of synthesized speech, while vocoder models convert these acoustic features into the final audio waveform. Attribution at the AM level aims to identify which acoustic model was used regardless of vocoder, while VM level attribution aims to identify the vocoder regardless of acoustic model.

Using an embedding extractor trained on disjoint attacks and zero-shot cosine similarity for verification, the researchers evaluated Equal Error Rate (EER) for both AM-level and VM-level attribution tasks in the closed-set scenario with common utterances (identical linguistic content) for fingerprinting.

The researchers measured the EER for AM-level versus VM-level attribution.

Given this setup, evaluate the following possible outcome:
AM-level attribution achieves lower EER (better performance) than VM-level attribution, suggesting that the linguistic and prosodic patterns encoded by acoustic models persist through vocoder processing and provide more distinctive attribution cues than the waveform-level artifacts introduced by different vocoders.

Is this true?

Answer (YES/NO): NO